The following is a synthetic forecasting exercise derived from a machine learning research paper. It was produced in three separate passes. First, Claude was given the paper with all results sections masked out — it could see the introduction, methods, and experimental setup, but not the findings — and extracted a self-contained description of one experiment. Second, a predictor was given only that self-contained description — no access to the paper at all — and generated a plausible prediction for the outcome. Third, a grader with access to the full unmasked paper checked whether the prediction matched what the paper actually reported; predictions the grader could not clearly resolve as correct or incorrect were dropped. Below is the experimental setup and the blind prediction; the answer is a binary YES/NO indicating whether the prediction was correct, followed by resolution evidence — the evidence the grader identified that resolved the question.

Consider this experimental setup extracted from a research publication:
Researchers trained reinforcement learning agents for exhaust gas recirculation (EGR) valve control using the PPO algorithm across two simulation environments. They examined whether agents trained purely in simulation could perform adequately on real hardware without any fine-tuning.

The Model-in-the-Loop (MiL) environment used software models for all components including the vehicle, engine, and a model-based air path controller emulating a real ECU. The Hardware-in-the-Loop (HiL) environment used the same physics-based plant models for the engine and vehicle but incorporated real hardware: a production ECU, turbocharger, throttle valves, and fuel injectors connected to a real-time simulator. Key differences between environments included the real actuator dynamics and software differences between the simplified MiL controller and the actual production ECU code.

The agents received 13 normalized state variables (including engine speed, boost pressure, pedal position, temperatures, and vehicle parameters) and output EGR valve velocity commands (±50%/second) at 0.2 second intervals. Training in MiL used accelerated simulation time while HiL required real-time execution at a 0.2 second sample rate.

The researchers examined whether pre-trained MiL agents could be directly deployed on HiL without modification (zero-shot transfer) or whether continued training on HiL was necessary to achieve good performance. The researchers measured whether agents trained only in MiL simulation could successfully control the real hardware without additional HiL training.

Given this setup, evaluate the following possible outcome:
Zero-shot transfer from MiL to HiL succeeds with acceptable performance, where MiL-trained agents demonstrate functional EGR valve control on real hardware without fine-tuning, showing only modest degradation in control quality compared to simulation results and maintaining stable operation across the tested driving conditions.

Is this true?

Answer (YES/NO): NO